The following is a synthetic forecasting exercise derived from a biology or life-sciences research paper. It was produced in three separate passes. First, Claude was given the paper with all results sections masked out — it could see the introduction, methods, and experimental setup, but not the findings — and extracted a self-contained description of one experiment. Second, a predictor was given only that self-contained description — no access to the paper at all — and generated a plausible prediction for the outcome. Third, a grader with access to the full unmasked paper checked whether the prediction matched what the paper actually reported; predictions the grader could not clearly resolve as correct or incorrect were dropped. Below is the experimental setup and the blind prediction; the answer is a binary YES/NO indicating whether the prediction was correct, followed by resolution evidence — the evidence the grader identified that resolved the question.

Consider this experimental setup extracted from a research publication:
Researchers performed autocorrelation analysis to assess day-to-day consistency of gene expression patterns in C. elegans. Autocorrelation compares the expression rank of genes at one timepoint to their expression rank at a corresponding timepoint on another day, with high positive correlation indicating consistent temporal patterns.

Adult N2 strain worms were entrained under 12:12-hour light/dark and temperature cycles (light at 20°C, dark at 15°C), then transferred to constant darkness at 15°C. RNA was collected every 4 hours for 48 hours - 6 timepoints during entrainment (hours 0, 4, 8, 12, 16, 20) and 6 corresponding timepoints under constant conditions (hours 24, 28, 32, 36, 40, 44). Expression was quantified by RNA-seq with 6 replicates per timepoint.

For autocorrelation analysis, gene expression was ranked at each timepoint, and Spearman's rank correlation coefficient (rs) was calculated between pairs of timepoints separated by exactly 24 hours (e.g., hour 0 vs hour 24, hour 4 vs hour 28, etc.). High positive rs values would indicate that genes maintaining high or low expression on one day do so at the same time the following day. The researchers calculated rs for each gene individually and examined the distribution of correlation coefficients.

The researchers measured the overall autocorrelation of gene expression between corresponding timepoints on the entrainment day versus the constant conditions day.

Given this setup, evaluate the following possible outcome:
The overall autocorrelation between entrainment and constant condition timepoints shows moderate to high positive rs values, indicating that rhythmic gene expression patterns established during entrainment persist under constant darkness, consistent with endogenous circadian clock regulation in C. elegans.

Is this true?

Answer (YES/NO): NO